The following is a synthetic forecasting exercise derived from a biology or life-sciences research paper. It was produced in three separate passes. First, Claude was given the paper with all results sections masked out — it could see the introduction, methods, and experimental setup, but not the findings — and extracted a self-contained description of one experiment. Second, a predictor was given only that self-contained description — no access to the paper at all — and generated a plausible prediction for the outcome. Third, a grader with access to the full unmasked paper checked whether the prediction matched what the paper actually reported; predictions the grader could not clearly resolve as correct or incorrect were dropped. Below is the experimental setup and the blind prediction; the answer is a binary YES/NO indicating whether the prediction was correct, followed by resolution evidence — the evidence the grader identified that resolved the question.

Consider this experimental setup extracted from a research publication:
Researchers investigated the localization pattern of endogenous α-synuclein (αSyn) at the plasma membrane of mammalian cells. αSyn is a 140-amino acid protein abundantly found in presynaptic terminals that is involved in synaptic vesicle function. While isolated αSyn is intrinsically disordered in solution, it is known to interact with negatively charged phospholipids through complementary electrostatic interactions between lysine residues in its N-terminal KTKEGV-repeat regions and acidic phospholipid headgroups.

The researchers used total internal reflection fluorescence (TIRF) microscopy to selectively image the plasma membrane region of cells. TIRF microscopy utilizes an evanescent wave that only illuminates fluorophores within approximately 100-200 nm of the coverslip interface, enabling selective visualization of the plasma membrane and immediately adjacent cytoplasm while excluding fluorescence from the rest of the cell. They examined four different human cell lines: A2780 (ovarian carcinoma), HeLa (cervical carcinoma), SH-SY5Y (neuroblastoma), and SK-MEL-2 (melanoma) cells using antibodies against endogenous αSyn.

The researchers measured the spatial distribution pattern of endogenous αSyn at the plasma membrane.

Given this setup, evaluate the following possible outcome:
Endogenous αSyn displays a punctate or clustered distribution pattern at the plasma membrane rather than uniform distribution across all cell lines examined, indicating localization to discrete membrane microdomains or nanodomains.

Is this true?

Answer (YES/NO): YES